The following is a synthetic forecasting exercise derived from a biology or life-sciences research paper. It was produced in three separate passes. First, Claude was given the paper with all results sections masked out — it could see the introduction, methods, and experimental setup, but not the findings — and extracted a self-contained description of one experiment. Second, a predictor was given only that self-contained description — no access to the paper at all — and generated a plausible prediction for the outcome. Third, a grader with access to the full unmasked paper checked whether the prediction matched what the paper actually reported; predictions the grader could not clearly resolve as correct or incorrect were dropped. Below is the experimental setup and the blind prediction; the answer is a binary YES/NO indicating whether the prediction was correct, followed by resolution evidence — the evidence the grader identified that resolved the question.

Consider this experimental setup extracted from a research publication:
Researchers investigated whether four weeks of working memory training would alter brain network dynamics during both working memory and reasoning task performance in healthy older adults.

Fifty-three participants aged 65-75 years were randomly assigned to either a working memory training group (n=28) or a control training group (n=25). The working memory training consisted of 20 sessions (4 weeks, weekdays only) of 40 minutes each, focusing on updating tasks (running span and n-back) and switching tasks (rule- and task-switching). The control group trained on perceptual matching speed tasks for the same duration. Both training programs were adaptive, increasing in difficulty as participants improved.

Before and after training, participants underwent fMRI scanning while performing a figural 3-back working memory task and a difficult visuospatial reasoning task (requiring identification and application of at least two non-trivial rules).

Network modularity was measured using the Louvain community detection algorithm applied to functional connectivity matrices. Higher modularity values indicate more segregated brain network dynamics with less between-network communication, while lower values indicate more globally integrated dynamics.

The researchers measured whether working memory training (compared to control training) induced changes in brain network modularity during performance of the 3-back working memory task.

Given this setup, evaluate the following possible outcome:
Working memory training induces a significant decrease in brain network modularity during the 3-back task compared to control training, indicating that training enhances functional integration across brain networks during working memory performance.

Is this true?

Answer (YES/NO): NO